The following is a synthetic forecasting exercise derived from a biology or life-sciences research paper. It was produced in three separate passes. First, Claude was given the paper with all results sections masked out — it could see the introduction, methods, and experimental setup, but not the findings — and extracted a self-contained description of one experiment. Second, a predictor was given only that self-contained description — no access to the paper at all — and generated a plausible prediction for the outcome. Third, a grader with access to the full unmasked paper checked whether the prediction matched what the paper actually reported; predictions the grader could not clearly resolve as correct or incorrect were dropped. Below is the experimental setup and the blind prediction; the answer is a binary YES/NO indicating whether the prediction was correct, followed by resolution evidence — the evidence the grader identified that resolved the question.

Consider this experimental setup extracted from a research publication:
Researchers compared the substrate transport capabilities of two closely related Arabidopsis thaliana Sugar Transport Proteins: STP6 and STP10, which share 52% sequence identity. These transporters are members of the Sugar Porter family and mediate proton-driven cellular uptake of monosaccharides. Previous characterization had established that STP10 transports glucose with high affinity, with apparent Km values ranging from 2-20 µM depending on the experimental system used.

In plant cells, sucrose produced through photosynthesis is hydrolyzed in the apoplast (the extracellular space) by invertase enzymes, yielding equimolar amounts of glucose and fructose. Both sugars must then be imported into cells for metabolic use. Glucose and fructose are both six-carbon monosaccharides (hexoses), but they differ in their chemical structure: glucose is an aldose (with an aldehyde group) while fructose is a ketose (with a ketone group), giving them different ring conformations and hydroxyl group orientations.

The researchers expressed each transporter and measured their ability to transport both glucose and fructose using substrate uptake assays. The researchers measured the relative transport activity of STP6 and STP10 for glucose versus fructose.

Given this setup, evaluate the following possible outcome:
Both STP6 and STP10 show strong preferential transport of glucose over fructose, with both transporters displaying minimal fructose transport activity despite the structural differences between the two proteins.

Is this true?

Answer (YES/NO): NO